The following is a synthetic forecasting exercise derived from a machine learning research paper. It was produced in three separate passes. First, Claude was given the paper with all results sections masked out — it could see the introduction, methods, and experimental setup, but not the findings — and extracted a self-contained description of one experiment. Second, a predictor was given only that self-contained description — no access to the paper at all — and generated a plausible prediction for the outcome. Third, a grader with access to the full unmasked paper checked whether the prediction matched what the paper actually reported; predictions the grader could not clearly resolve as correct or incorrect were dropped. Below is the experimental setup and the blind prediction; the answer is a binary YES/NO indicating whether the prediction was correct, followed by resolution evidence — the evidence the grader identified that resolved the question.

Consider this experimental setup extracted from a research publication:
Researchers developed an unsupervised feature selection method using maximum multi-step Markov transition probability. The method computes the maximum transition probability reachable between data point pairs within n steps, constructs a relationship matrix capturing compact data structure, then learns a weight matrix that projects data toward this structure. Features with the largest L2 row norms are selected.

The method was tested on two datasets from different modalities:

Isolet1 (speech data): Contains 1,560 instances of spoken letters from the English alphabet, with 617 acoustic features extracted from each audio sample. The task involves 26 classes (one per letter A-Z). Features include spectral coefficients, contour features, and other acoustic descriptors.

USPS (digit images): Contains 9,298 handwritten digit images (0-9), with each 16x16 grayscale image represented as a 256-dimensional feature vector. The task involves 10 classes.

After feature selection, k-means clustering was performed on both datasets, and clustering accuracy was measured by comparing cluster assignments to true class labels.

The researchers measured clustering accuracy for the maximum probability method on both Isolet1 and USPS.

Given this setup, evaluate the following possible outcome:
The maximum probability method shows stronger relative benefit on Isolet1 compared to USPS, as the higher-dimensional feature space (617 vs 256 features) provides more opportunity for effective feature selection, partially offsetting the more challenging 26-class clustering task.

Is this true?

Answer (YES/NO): YES